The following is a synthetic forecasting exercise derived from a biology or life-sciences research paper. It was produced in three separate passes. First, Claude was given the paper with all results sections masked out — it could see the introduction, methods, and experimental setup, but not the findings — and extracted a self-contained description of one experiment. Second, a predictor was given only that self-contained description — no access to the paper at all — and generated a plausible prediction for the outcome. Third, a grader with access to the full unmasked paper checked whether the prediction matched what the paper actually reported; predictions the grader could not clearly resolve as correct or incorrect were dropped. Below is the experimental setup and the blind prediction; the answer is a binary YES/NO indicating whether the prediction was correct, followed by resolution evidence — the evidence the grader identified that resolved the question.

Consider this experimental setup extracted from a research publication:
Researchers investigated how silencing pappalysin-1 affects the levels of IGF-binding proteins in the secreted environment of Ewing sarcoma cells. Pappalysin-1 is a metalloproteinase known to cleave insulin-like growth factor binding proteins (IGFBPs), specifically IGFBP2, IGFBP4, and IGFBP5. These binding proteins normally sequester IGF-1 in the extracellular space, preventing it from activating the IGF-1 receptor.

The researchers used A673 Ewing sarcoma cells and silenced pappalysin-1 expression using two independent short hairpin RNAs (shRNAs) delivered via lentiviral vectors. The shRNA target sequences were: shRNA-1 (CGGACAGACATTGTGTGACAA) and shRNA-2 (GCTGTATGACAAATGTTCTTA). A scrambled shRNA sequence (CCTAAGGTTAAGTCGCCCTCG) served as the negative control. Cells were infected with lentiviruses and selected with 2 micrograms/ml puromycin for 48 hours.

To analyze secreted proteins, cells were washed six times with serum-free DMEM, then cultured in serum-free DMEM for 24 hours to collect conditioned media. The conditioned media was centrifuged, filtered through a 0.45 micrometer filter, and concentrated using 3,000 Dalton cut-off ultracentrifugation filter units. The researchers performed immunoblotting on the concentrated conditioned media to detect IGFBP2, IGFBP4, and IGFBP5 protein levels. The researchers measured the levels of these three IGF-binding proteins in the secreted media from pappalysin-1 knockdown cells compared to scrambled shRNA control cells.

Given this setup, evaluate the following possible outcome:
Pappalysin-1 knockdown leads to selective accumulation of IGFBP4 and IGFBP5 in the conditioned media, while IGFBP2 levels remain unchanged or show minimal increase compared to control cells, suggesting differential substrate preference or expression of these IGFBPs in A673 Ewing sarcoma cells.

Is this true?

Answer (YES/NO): NO